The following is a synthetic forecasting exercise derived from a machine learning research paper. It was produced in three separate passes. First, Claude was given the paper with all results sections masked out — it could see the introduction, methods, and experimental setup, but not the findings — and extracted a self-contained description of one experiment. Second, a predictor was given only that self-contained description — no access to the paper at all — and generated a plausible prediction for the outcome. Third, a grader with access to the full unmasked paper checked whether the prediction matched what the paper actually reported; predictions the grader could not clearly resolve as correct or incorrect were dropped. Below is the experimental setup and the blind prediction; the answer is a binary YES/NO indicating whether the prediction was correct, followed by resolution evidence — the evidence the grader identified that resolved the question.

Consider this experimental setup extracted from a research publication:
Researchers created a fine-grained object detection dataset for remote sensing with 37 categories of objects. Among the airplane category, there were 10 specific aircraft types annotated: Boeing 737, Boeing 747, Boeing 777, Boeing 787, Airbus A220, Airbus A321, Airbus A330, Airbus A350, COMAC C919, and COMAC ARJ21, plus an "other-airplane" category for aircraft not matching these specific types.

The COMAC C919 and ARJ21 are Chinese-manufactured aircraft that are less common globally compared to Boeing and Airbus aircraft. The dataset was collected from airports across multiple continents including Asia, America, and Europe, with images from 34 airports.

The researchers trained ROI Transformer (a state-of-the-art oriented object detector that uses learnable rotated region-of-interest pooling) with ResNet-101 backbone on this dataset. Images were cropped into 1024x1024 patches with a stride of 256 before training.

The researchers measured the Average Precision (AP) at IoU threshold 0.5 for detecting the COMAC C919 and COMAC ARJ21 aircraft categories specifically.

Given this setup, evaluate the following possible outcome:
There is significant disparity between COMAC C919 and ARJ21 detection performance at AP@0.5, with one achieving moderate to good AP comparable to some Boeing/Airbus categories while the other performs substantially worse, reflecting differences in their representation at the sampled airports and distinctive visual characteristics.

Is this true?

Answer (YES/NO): NO